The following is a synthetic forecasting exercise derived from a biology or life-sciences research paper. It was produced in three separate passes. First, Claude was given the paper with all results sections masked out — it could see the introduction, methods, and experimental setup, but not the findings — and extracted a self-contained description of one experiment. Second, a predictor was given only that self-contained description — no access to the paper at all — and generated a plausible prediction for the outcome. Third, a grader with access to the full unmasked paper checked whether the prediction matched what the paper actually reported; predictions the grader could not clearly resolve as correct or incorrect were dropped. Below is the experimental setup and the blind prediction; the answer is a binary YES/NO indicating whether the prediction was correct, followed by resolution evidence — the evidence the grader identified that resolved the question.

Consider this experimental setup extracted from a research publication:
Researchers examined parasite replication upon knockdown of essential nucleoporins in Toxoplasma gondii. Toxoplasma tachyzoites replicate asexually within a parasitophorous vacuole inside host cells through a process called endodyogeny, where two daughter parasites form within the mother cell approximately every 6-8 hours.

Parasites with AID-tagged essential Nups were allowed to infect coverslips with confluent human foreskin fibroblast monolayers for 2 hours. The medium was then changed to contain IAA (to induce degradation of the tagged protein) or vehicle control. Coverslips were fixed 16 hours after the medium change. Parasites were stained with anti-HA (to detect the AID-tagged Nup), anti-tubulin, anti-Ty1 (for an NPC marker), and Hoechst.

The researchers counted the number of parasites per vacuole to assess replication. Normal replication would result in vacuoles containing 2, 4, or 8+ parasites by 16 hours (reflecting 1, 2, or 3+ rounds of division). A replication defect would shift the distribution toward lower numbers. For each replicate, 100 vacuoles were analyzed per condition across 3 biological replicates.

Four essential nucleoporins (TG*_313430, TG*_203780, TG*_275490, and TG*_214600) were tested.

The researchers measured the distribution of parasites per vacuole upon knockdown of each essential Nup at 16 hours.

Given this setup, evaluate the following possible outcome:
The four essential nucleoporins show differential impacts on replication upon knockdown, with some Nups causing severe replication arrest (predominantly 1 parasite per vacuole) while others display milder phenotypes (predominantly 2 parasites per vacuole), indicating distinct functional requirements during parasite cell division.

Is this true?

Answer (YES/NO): NO